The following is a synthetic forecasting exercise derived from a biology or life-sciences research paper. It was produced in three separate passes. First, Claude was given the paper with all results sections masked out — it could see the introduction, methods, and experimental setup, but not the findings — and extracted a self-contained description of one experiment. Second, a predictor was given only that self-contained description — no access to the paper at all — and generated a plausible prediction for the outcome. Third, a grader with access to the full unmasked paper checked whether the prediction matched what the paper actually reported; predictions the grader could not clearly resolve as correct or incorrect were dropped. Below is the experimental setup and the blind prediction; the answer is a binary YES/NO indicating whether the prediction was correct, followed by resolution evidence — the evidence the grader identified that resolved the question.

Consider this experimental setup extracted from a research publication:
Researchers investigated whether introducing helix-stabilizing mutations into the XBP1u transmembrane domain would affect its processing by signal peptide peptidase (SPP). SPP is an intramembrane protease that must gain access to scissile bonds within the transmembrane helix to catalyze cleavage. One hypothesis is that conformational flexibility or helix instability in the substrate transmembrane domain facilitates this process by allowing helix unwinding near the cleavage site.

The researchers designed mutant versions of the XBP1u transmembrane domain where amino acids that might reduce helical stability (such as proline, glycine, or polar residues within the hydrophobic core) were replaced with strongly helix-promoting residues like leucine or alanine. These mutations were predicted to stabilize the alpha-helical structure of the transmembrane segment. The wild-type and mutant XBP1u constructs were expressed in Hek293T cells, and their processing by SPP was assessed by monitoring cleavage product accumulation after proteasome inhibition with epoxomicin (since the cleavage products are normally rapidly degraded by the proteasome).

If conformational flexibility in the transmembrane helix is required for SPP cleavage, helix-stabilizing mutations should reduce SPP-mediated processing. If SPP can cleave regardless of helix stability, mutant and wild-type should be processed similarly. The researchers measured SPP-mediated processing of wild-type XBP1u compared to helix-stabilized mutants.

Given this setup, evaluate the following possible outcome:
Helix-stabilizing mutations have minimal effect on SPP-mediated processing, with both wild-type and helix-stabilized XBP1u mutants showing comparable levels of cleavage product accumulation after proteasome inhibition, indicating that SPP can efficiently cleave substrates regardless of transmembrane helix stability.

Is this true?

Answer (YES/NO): NO